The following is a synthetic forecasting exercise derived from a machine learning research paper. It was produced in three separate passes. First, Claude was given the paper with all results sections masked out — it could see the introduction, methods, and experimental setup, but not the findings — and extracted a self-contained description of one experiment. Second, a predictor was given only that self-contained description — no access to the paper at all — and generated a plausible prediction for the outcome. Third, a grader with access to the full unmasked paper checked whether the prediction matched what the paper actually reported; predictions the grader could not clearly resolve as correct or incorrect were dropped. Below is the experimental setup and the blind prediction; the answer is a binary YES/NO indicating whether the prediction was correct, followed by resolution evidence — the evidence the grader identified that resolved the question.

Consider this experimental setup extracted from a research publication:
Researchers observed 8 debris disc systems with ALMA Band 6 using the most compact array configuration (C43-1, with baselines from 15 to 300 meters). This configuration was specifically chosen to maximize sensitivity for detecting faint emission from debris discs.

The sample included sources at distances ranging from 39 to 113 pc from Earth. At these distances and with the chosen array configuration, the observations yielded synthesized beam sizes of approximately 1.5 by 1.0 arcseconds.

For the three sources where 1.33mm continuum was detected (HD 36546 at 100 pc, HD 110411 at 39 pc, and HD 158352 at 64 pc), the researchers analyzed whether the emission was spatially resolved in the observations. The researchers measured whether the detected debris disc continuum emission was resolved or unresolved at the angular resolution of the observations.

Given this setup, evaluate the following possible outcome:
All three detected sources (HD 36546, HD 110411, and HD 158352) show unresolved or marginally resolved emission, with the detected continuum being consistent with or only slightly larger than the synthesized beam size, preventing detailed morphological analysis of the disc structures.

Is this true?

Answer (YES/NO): NO